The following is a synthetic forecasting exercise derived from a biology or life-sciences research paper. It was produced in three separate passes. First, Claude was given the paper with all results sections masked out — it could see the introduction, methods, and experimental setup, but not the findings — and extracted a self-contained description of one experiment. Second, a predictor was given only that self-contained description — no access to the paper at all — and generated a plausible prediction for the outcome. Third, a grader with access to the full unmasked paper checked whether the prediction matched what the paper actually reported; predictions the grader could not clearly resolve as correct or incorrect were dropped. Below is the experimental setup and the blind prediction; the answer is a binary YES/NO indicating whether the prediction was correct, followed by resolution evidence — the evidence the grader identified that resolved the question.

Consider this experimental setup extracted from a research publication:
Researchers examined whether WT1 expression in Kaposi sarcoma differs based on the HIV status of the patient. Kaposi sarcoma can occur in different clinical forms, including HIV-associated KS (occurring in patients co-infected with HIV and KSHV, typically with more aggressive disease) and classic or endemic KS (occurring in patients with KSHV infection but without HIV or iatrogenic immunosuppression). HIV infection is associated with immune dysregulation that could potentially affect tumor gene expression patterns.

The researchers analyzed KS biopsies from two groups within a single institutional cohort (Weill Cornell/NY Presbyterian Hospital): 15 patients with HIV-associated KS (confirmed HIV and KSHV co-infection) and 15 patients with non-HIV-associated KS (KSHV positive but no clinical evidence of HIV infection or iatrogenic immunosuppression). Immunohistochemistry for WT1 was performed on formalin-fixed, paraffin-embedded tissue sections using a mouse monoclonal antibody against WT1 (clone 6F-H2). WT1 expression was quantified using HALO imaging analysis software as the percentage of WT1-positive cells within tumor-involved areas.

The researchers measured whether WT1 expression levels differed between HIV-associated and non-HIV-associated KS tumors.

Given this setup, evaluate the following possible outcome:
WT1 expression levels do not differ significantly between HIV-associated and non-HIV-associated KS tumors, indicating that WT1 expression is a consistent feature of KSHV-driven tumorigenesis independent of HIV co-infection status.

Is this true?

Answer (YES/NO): NO